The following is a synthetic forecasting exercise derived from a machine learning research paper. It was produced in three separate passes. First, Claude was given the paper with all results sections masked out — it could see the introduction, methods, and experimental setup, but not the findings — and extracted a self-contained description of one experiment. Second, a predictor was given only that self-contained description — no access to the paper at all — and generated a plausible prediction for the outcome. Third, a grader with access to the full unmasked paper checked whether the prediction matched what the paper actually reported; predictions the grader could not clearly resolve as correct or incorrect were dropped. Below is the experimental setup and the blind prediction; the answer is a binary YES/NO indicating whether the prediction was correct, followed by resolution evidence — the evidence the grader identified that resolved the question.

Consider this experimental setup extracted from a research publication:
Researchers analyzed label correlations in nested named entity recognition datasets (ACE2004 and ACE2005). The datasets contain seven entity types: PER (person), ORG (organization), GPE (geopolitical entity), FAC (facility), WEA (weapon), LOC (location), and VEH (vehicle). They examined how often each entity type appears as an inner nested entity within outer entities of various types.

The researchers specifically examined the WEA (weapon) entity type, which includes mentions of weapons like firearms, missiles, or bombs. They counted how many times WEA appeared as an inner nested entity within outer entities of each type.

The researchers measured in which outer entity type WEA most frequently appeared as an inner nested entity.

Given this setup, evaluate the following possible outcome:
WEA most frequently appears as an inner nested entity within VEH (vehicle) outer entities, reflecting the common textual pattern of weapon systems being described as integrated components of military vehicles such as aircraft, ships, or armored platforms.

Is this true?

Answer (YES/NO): NO